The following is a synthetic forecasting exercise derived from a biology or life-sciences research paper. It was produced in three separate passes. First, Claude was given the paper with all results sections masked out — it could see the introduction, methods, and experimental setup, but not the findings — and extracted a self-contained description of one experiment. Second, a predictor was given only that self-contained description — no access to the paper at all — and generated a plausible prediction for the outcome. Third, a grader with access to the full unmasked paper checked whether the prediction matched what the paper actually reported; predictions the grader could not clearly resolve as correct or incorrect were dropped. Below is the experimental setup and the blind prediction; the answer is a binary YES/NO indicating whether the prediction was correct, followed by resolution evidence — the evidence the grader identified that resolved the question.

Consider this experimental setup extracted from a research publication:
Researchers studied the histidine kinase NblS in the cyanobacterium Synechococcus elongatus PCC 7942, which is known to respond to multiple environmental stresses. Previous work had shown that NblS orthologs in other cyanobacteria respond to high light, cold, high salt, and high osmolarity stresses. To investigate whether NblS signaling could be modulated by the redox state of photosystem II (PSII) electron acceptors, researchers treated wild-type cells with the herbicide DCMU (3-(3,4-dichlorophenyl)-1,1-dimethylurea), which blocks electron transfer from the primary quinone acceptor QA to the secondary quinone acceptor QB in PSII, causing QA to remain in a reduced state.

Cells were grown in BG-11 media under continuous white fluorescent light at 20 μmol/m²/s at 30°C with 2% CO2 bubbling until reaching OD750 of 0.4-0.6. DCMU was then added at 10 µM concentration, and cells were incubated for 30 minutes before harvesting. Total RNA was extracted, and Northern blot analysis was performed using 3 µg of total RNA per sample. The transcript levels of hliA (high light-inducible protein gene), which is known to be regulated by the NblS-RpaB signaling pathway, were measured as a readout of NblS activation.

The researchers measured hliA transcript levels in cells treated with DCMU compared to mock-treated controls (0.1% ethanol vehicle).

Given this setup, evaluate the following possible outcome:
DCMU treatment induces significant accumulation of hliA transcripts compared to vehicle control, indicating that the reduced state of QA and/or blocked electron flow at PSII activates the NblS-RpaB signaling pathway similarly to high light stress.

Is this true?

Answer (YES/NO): YES